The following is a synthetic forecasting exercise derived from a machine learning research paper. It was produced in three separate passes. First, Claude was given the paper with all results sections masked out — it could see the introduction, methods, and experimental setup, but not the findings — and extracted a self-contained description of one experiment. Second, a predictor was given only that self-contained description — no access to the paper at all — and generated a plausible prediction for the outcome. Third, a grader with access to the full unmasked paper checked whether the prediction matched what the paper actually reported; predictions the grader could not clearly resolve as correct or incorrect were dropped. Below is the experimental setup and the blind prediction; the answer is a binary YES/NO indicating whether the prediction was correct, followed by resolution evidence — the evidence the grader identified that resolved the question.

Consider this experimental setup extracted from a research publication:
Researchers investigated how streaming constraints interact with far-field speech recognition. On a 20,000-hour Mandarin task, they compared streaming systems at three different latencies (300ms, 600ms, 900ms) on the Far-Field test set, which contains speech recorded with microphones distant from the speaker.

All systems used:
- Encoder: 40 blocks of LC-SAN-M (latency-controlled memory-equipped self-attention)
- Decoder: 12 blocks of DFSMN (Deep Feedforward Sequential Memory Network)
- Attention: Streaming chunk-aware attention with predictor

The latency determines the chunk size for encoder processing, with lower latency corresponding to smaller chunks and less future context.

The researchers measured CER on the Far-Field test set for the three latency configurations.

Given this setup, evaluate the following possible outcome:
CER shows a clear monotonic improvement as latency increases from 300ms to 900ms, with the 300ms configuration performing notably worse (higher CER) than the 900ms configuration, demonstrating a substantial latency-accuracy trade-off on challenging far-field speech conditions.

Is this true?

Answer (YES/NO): YES